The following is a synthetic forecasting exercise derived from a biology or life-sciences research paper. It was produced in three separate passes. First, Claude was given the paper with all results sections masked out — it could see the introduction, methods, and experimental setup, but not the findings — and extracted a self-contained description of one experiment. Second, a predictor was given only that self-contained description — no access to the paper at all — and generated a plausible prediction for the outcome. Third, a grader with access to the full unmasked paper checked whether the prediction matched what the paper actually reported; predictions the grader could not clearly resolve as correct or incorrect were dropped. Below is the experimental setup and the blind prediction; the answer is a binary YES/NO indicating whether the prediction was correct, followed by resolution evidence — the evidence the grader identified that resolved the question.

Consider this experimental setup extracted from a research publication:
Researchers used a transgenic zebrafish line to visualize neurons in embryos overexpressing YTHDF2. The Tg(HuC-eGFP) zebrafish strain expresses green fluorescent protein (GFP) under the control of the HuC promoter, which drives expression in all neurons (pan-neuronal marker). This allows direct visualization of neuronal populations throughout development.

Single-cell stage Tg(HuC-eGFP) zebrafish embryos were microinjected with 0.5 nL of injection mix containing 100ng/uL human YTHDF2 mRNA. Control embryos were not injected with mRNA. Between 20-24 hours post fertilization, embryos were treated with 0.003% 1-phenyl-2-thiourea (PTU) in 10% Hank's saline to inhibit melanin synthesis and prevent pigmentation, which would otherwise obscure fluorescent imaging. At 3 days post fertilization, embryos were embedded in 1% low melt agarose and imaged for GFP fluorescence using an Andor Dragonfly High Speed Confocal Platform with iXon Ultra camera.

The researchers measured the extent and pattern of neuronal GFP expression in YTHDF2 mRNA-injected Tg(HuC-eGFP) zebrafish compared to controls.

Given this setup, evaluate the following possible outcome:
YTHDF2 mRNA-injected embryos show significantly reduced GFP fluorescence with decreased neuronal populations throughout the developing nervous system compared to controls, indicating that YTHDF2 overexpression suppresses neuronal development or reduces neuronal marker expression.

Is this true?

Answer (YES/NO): NO